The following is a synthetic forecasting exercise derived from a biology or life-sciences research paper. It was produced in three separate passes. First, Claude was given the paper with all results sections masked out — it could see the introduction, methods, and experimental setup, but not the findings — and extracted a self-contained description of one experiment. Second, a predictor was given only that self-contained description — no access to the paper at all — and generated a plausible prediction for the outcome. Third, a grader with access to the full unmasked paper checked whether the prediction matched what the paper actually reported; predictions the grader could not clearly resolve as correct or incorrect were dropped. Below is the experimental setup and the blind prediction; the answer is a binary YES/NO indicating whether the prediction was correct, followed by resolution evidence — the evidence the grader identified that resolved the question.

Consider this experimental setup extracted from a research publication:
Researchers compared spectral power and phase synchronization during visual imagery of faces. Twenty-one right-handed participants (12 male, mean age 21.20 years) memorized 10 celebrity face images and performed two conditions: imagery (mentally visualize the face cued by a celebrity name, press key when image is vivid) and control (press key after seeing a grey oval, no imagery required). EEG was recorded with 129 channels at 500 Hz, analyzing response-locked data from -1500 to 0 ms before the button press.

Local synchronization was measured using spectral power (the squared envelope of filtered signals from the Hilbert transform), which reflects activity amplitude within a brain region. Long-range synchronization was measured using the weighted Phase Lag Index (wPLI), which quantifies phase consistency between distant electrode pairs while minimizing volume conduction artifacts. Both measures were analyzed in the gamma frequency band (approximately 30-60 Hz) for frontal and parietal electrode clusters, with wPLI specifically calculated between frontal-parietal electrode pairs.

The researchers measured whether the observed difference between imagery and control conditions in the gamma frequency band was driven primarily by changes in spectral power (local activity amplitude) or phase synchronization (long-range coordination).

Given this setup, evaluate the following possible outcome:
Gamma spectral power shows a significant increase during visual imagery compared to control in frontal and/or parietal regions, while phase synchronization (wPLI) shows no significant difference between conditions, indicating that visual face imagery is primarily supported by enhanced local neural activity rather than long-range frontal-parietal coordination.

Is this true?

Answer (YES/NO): NO